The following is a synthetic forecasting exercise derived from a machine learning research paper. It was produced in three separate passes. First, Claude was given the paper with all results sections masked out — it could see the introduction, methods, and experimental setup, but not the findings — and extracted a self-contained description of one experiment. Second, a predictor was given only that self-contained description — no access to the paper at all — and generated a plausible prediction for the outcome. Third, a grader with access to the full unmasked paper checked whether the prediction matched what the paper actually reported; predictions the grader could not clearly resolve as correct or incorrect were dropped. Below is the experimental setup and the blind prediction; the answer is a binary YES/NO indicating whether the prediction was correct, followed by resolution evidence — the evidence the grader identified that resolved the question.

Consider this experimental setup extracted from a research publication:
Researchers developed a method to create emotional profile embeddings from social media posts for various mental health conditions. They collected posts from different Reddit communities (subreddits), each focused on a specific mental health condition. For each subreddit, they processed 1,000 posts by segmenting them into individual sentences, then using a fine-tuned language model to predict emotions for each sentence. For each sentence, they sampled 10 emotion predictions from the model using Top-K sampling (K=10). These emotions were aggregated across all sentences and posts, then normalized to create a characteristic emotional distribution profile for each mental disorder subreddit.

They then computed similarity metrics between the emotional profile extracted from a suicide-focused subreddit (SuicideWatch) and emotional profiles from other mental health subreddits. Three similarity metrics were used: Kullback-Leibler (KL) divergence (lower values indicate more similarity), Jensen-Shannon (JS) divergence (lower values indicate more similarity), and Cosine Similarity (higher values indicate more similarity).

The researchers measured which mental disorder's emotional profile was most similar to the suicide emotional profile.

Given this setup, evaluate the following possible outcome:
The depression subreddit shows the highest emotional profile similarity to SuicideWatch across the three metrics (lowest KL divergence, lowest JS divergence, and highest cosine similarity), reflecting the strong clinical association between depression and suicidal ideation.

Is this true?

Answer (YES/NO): YES